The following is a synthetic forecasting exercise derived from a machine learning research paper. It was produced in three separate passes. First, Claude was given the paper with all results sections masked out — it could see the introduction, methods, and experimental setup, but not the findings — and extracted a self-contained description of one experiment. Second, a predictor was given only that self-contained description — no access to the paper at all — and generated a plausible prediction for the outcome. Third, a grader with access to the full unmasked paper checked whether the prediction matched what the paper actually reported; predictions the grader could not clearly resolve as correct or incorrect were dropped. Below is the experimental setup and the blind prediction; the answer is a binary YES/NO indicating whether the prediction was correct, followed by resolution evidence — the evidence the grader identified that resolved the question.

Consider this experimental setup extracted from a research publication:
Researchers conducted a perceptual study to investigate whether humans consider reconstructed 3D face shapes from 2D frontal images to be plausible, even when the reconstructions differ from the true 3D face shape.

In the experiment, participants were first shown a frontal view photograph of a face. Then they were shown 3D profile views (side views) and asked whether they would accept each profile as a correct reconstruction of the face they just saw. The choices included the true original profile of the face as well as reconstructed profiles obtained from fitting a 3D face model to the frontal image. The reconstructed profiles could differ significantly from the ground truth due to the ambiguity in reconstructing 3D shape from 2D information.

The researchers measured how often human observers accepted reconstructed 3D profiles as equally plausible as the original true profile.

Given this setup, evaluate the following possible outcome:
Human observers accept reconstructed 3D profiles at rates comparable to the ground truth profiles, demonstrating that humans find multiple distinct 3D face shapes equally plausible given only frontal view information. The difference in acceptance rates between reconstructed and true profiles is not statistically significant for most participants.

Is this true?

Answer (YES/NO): NO